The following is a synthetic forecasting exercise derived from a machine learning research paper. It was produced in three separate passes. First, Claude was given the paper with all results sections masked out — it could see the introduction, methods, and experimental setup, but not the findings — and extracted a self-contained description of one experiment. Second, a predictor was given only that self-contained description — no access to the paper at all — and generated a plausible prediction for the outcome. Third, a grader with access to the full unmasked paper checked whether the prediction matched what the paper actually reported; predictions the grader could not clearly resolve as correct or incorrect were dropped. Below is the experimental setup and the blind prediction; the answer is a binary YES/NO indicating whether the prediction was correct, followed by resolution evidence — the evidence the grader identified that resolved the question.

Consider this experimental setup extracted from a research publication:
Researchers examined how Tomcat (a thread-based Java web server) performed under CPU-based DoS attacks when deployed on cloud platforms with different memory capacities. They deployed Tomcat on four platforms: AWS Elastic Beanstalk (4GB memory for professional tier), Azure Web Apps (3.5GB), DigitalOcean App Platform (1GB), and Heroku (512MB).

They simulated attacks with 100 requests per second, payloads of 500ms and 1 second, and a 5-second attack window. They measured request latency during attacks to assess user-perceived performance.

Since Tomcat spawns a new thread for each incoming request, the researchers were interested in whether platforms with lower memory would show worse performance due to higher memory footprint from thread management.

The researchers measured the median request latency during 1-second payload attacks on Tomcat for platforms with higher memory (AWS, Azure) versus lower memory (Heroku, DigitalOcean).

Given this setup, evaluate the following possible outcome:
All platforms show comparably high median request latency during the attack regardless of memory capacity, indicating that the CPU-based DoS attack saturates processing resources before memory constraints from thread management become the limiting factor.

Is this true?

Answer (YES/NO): NO